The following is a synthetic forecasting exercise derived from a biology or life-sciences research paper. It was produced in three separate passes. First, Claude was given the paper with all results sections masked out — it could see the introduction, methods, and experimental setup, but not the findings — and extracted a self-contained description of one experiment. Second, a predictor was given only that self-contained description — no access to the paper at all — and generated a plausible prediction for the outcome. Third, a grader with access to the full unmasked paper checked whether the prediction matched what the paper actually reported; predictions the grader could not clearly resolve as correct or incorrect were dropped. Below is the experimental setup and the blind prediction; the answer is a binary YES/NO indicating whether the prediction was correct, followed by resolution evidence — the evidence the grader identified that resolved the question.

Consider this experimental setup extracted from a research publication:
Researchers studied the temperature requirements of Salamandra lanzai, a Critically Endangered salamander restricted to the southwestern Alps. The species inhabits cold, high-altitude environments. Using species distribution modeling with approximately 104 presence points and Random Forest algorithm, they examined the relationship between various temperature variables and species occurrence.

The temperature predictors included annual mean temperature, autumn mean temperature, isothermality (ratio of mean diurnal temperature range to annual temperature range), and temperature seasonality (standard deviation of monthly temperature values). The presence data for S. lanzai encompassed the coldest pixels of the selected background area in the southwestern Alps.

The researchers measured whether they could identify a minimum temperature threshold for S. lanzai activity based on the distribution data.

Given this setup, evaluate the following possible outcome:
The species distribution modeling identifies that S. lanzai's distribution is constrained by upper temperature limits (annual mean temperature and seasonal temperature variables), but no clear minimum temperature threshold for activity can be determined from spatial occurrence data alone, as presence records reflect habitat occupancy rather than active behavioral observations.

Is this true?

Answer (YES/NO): NO